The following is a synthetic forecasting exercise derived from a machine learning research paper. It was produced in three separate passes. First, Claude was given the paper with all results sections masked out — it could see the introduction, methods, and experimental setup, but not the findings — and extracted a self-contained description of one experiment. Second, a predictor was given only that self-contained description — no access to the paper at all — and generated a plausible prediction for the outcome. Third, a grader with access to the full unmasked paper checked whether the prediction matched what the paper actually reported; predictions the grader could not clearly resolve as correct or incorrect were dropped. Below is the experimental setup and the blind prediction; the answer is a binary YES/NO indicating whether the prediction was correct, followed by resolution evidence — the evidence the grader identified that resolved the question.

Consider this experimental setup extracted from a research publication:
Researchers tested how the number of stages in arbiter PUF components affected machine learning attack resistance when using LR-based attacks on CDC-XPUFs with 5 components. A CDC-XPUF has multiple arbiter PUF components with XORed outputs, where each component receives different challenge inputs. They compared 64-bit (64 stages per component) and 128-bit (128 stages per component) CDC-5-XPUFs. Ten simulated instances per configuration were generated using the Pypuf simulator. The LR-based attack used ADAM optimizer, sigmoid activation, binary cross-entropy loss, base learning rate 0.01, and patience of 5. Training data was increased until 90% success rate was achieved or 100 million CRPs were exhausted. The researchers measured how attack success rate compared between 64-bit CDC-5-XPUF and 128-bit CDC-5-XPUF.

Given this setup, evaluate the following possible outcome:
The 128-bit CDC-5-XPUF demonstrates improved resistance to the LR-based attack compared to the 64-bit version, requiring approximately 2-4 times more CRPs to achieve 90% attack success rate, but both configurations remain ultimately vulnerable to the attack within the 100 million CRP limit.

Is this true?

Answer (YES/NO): NO